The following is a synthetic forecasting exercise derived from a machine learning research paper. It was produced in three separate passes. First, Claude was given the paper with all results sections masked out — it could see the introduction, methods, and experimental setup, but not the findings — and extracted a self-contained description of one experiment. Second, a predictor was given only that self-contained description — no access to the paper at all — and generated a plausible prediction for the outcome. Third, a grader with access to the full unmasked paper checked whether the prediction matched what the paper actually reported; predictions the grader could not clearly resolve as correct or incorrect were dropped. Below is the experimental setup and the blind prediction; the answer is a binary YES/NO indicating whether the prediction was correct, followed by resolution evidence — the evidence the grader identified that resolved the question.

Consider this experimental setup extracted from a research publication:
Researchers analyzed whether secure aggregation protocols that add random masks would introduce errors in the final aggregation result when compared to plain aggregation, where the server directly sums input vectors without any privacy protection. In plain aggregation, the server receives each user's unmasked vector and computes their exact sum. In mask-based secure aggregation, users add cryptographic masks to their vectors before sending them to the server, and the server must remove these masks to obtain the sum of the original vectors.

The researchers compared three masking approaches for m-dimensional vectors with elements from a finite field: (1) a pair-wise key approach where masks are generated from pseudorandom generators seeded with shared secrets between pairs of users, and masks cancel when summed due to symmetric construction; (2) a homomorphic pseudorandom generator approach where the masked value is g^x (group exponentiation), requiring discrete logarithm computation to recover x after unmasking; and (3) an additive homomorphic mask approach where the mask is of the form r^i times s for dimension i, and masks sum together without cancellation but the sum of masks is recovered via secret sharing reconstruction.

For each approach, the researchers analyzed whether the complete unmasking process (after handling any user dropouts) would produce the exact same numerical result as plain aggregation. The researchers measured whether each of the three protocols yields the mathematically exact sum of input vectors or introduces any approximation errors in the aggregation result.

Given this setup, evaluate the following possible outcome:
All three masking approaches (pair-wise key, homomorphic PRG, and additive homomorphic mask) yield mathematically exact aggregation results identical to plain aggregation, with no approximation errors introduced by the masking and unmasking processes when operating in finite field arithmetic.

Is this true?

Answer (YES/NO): YES